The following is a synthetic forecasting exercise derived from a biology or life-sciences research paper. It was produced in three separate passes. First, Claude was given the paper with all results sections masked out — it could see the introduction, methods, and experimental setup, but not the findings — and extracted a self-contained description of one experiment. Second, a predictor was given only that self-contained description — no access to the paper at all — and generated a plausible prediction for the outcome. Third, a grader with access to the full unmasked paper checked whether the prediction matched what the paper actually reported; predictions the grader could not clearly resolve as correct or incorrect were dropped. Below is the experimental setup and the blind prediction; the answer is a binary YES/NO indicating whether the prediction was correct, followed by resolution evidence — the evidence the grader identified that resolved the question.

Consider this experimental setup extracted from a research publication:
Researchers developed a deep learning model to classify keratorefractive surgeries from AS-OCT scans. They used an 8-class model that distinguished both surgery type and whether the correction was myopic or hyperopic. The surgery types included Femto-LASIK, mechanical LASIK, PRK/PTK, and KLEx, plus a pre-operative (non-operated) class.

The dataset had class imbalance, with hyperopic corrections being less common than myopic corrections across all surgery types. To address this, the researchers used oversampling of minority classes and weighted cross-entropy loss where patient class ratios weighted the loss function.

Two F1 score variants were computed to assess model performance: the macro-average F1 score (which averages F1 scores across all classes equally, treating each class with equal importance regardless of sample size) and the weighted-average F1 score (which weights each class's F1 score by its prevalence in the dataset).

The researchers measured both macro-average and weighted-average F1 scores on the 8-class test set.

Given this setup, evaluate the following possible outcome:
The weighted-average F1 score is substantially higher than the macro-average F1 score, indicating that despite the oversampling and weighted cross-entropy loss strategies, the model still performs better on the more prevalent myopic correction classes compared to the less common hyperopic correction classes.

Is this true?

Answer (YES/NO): YES